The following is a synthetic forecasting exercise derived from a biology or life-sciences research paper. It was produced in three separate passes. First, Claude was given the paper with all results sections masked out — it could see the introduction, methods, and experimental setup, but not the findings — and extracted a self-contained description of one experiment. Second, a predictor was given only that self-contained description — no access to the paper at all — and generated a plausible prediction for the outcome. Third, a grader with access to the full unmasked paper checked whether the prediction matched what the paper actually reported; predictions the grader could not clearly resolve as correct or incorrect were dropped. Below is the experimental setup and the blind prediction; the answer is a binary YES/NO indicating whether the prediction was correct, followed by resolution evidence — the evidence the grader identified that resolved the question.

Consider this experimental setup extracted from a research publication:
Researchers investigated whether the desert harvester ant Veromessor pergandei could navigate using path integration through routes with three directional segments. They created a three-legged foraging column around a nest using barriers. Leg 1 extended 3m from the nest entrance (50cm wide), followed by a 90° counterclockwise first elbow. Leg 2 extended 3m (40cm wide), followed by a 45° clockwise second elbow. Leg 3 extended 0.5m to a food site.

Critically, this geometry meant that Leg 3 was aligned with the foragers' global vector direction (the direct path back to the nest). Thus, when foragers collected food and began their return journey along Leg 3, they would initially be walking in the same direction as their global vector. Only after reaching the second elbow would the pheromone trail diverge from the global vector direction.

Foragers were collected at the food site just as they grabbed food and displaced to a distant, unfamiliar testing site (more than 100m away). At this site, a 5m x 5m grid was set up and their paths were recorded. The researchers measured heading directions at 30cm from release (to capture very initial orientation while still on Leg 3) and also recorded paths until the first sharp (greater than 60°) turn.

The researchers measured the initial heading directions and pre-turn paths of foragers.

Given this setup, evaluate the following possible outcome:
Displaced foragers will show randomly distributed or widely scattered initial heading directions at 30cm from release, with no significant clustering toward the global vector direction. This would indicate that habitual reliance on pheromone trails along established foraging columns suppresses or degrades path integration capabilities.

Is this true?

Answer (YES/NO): NO